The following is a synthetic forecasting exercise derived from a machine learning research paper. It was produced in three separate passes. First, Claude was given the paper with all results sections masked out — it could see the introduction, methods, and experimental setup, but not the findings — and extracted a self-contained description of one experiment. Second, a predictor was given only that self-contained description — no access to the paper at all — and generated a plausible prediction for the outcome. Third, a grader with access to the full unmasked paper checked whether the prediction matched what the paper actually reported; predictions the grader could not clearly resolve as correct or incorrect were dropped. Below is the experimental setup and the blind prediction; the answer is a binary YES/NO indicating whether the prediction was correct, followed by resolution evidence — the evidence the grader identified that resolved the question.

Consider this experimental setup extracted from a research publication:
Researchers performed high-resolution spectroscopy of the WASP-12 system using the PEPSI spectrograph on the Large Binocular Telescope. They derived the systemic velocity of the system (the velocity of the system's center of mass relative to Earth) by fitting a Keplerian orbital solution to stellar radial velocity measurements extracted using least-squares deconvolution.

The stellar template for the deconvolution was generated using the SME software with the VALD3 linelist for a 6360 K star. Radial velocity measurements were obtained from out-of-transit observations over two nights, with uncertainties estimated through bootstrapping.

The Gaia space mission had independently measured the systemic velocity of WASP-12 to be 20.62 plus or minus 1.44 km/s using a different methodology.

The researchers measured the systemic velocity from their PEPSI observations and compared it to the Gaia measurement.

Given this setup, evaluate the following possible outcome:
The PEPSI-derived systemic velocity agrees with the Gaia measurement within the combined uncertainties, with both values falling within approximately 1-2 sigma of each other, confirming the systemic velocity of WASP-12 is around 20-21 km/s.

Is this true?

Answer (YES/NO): NO